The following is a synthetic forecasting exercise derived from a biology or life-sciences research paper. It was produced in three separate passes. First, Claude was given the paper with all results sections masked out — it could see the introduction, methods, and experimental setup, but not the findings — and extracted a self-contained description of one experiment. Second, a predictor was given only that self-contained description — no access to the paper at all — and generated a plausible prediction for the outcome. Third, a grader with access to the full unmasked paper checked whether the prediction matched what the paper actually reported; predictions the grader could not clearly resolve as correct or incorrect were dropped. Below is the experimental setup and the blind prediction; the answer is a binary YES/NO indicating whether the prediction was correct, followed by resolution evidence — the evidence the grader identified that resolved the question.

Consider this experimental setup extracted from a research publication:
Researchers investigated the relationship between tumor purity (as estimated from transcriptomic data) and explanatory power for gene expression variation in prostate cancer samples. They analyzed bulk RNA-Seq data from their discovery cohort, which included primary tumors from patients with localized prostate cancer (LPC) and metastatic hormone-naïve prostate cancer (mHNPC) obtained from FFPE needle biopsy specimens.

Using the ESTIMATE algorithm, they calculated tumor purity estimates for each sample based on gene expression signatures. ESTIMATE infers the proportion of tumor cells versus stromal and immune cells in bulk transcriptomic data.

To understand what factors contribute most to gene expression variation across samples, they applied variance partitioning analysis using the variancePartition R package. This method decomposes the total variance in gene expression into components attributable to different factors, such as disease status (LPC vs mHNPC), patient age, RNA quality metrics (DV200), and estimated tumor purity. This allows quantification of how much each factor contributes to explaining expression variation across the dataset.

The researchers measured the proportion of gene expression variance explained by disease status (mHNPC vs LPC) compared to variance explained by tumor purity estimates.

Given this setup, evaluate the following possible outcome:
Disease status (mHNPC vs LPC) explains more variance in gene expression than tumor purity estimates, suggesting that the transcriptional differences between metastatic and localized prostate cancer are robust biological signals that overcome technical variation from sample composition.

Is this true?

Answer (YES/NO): NO